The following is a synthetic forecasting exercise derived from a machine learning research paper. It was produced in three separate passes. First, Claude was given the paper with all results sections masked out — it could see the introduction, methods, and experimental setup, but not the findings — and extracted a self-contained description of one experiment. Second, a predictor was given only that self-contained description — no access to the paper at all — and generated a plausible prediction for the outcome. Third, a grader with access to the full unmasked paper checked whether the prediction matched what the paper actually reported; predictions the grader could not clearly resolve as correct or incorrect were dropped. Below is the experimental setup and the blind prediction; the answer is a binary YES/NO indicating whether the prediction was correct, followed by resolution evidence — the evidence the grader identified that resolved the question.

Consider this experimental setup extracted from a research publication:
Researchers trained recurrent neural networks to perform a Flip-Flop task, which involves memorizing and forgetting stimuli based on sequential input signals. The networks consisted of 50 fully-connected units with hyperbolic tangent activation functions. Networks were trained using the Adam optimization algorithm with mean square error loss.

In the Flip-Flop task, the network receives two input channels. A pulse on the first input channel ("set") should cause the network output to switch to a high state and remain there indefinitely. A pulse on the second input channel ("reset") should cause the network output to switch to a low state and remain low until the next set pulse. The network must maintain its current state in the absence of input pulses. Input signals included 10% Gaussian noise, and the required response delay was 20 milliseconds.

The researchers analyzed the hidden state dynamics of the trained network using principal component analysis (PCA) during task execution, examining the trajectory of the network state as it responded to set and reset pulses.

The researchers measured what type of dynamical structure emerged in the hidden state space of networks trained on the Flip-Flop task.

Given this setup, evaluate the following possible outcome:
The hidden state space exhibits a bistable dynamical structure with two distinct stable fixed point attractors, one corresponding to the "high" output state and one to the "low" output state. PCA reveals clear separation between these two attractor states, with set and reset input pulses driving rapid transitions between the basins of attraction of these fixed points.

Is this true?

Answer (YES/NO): NO